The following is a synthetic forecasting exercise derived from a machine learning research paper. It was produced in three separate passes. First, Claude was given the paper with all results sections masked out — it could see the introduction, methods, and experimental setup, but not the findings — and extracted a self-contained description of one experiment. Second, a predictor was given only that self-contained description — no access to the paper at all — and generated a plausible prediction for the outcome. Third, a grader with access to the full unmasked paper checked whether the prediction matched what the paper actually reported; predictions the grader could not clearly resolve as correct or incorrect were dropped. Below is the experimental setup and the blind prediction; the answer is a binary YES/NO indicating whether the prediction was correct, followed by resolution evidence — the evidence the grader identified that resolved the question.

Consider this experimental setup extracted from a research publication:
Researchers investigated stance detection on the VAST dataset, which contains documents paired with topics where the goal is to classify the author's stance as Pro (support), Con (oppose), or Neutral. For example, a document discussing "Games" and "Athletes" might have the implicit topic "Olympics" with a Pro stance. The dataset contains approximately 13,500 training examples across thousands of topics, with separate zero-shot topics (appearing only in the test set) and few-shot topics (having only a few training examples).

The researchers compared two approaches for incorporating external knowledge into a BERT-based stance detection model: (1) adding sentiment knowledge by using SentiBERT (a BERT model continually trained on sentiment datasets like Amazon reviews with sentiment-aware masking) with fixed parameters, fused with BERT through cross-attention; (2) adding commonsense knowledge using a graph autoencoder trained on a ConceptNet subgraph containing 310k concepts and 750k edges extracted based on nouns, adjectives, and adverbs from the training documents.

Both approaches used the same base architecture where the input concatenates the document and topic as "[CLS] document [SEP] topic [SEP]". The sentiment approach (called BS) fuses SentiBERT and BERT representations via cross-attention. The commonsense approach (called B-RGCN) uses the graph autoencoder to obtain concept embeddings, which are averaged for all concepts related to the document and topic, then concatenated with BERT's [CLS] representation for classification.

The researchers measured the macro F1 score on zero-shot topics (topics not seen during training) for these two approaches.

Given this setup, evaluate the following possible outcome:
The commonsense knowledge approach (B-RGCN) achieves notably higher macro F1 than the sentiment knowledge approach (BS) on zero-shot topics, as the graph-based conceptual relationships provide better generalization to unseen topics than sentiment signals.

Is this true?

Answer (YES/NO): NO